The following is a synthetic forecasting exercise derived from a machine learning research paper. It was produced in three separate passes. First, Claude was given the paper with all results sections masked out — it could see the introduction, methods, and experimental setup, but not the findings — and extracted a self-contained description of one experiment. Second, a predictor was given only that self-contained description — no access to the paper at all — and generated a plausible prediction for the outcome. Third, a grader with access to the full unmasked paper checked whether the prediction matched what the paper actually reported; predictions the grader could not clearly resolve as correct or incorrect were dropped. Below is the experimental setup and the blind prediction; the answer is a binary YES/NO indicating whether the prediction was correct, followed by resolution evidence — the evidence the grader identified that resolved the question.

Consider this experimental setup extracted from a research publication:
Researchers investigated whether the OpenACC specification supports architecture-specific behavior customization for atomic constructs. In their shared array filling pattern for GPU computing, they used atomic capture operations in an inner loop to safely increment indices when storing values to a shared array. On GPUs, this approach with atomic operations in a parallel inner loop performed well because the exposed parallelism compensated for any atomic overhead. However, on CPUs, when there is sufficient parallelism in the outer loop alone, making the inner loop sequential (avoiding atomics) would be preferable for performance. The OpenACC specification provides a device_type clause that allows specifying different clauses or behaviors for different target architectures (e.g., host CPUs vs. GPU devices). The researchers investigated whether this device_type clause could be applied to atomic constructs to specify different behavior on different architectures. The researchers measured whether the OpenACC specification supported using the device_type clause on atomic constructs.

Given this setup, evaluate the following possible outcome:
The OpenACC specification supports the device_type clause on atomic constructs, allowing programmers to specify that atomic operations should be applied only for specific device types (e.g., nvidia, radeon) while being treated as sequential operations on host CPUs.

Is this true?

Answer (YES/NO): NO